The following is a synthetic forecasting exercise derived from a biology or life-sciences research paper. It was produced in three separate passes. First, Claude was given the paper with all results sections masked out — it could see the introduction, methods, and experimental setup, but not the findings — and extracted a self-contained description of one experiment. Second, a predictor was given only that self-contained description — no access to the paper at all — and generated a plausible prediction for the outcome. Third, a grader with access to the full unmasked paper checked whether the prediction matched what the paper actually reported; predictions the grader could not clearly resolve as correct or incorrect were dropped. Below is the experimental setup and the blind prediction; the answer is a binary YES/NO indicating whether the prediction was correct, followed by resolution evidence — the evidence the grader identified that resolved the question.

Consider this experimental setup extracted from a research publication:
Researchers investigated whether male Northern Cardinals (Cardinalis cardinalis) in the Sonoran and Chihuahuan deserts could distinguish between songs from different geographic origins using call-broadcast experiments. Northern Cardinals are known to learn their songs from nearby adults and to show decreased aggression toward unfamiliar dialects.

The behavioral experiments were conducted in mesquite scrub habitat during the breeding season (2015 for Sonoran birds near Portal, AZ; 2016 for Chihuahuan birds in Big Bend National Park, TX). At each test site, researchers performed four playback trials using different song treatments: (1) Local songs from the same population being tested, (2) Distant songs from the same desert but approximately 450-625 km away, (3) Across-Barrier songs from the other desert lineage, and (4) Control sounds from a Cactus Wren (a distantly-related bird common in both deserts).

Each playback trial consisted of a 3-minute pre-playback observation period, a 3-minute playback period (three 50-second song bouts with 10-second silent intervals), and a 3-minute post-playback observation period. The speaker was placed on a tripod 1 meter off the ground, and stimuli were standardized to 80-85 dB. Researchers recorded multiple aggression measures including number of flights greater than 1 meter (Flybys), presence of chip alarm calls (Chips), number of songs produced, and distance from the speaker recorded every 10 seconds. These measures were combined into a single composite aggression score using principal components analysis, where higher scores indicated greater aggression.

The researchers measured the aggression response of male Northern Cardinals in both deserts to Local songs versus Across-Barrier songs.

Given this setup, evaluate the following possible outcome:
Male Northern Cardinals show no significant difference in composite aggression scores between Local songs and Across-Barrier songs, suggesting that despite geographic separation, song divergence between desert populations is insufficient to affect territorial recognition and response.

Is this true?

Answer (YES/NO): NO